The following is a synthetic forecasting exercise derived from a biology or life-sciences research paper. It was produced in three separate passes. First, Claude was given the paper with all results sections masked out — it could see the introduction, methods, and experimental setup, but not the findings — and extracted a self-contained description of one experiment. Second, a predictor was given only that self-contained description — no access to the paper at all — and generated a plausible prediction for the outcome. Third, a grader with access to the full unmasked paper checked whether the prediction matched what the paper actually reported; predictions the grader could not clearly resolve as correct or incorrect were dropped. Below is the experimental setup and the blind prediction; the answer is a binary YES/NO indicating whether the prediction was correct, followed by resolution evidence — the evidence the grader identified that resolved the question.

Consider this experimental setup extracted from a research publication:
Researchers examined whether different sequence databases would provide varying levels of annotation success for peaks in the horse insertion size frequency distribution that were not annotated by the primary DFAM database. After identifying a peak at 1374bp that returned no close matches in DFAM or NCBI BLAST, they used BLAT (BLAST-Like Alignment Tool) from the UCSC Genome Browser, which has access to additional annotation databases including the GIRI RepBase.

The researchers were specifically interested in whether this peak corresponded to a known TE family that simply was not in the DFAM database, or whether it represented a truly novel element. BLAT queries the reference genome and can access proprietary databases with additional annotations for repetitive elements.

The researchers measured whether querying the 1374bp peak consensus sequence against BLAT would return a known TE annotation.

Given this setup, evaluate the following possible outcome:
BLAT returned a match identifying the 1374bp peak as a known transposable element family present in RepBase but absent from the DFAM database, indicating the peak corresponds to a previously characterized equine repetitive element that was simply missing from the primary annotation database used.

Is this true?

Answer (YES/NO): YES